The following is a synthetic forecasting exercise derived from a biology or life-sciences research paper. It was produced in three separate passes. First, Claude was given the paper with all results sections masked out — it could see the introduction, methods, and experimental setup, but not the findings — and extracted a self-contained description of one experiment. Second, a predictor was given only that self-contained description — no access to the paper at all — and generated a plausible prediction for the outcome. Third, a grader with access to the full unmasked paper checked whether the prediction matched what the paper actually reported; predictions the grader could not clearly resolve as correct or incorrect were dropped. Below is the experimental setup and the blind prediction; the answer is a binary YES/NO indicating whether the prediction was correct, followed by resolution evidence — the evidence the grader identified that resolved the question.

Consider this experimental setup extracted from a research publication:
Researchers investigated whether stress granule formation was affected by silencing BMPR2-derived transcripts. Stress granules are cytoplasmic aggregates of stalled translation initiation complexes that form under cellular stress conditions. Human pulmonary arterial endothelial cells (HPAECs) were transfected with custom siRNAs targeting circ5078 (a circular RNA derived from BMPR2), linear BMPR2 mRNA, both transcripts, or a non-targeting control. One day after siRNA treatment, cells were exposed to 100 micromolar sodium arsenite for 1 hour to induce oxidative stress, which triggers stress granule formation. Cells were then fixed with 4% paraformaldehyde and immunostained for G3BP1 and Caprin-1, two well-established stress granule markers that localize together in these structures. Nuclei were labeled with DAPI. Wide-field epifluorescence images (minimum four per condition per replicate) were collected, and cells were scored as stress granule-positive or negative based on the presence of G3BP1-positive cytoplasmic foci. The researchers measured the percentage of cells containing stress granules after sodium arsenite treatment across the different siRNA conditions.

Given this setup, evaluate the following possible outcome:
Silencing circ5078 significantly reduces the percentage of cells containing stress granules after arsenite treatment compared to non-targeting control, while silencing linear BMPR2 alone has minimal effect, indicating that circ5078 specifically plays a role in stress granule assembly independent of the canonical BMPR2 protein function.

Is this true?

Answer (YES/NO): NO